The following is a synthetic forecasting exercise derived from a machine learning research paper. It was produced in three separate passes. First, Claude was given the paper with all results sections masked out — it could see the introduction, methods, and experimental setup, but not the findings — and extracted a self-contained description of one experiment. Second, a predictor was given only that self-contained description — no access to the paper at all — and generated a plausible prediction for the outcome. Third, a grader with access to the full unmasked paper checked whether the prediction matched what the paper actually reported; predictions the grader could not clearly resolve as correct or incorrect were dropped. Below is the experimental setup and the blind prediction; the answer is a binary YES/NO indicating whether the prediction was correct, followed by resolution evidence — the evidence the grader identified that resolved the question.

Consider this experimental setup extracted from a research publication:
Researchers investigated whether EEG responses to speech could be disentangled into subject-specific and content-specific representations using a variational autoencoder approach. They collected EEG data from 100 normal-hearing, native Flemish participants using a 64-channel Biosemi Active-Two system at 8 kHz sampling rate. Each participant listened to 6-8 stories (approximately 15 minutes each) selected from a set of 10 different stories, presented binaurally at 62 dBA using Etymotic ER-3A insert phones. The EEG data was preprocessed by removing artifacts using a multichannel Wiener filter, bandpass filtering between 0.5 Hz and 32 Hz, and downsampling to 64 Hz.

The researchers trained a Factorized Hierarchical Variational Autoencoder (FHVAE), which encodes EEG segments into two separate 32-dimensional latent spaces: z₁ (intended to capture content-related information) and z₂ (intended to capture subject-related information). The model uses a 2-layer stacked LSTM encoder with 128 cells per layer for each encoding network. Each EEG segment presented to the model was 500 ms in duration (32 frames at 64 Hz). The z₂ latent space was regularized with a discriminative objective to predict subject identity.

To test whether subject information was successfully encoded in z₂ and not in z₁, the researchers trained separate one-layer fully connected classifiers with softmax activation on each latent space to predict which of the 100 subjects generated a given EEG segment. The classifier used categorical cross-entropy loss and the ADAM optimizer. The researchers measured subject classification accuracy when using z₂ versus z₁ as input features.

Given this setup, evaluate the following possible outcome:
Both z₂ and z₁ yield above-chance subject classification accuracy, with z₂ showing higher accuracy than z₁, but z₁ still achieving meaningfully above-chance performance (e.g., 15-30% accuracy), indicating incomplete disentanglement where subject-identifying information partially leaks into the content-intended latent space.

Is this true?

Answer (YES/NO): NO